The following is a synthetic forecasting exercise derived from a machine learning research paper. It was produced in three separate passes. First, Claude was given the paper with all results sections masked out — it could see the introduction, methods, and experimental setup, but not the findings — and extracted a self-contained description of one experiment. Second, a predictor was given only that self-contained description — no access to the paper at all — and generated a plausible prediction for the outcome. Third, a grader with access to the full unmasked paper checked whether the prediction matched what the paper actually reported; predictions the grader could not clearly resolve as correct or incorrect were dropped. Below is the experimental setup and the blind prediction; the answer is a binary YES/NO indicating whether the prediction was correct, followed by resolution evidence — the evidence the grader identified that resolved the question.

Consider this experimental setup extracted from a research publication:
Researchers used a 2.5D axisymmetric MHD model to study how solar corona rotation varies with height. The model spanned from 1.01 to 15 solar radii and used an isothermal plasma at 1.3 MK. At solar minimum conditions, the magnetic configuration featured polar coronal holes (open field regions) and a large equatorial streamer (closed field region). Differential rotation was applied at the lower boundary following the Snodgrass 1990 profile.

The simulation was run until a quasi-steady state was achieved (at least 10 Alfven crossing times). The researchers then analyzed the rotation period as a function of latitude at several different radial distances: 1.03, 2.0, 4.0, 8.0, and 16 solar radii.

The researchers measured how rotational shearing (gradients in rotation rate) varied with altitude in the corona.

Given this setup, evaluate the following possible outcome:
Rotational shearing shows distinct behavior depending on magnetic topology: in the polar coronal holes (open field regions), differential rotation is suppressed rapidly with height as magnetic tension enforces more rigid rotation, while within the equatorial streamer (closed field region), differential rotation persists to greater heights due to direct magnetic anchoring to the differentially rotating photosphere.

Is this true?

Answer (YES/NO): NO